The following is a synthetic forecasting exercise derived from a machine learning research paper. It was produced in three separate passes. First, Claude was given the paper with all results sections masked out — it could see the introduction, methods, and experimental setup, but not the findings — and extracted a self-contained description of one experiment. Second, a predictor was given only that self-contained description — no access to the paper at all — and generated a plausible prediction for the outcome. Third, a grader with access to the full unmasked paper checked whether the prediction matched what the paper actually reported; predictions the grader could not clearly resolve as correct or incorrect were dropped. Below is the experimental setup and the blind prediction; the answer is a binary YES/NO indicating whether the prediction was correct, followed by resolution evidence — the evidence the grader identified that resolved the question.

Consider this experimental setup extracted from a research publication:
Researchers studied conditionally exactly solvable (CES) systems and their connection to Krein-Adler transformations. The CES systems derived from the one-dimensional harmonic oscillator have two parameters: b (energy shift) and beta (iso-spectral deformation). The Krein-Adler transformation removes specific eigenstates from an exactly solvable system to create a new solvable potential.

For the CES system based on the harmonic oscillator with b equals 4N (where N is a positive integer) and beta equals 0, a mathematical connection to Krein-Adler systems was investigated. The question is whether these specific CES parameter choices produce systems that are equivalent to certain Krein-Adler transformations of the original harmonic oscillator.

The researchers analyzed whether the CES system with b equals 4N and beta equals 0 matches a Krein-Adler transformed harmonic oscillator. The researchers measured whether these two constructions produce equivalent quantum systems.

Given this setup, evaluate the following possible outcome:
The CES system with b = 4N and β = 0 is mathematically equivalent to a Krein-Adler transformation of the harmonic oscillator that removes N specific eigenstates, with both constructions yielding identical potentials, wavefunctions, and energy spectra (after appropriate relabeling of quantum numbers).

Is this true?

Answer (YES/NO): NO